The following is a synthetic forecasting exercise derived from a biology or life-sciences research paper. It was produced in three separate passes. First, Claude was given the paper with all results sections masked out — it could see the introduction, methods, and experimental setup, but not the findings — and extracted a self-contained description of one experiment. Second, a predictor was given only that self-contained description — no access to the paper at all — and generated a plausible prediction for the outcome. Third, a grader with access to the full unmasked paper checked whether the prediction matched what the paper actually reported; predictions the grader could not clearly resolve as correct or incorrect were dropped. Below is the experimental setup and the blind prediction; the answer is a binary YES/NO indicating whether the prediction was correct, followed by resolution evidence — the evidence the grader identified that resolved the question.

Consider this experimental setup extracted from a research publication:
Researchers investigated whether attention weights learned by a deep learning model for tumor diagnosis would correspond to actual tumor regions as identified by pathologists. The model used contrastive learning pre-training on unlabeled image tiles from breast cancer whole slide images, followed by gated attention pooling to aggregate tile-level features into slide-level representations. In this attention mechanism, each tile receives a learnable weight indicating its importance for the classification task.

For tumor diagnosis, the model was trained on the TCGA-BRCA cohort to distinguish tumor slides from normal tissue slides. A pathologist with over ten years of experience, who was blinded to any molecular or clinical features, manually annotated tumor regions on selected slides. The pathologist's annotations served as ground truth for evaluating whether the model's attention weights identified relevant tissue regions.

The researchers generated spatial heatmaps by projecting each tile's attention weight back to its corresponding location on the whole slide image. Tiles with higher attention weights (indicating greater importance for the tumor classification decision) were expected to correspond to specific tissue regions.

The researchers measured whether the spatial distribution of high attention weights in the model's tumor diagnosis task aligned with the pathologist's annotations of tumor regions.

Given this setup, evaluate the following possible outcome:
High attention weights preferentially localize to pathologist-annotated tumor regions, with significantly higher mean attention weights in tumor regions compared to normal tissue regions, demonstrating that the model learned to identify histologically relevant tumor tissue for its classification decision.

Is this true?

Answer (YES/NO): YES